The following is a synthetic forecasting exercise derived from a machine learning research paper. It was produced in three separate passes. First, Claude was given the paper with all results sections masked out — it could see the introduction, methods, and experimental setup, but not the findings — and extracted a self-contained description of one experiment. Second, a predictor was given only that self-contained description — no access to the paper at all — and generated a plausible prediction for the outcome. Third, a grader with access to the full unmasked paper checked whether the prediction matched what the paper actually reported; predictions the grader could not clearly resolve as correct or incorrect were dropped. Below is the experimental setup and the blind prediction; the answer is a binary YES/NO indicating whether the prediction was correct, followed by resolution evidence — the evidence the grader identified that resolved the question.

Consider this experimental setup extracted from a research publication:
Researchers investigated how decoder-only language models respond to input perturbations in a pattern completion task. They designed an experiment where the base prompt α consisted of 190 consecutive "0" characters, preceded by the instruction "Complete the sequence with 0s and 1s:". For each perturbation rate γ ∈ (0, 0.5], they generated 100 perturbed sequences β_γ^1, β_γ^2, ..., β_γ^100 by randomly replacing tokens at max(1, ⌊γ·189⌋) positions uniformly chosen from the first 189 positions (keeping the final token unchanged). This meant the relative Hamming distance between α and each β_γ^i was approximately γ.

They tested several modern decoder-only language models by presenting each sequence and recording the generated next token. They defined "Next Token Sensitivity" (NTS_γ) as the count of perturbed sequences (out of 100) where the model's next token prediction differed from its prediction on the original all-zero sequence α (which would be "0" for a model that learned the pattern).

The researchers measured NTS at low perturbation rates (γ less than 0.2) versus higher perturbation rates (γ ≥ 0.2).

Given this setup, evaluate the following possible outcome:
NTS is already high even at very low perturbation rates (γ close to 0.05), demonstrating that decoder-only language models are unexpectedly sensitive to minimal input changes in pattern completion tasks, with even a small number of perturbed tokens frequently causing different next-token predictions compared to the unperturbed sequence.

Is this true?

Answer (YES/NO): NO